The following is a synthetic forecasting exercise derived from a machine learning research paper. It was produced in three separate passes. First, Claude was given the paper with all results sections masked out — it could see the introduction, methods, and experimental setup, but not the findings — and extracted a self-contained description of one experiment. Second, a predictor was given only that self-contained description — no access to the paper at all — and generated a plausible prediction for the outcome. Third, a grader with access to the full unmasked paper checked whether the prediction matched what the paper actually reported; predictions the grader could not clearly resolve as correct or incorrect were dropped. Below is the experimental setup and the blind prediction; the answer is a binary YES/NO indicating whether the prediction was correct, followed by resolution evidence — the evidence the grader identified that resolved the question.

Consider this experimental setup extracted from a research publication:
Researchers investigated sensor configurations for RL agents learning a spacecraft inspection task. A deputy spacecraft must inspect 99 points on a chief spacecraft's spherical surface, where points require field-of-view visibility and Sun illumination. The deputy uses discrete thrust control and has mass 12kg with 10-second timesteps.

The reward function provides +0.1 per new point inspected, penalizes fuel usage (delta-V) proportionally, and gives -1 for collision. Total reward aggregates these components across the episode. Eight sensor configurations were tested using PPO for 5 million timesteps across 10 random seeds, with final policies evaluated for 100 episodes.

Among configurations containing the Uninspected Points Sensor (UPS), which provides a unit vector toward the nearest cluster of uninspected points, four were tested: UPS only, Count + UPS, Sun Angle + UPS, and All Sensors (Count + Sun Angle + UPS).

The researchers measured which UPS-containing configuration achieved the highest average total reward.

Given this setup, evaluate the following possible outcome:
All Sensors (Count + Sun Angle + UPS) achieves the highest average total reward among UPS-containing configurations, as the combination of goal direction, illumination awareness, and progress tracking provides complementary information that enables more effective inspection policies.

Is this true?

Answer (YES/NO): NO